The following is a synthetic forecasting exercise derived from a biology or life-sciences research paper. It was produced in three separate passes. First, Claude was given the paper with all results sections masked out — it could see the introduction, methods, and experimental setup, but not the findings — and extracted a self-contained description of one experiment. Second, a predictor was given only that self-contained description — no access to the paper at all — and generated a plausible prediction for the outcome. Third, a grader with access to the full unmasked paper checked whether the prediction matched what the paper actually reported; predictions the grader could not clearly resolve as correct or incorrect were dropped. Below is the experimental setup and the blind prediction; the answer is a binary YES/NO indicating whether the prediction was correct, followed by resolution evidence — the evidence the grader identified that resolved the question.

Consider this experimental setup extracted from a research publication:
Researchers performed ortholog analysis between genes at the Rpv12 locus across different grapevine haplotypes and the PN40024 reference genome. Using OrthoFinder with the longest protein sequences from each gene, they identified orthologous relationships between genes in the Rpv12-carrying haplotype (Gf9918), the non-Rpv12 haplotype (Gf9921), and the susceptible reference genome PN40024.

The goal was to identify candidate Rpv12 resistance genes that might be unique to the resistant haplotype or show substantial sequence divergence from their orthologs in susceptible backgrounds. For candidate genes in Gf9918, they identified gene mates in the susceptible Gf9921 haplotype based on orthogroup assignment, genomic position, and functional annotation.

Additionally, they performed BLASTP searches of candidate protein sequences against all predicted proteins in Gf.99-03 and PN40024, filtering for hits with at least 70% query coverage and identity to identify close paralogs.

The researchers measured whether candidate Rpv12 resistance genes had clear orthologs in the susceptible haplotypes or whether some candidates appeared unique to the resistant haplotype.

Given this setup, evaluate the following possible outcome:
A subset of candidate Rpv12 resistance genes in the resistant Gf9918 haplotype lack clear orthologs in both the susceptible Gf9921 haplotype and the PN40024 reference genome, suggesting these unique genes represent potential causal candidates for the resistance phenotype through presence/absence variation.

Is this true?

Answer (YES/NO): NO